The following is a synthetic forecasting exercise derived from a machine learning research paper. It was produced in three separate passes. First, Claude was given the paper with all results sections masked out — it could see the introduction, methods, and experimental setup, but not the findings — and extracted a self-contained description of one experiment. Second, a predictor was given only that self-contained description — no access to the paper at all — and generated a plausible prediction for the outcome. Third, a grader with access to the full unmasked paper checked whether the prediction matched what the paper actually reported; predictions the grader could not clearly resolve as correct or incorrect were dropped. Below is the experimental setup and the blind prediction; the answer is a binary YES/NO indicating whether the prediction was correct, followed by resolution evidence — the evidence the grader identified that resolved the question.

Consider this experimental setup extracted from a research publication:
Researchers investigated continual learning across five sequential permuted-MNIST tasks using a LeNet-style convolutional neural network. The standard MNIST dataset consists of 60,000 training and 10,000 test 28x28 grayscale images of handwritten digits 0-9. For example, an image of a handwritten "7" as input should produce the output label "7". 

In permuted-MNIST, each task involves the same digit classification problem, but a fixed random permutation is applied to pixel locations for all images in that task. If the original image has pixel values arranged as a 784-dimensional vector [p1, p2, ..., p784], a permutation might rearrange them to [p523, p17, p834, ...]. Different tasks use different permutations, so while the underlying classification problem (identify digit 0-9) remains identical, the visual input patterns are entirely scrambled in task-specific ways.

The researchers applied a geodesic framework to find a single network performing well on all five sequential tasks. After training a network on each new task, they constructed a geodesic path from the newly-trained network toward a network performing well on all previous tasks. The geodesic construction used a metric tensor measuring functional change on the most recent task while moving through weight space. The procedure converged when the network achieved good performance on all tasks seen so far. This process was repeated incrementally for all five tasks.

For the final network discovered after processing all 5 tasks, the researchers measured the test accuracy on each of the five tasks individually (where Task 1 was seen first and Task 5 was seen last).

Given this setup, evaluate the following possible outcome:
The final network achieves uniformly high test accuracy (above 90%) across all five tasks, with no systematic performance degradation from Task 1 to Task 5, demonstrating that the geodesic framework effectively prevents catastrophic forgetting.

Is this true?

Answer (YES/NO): NO